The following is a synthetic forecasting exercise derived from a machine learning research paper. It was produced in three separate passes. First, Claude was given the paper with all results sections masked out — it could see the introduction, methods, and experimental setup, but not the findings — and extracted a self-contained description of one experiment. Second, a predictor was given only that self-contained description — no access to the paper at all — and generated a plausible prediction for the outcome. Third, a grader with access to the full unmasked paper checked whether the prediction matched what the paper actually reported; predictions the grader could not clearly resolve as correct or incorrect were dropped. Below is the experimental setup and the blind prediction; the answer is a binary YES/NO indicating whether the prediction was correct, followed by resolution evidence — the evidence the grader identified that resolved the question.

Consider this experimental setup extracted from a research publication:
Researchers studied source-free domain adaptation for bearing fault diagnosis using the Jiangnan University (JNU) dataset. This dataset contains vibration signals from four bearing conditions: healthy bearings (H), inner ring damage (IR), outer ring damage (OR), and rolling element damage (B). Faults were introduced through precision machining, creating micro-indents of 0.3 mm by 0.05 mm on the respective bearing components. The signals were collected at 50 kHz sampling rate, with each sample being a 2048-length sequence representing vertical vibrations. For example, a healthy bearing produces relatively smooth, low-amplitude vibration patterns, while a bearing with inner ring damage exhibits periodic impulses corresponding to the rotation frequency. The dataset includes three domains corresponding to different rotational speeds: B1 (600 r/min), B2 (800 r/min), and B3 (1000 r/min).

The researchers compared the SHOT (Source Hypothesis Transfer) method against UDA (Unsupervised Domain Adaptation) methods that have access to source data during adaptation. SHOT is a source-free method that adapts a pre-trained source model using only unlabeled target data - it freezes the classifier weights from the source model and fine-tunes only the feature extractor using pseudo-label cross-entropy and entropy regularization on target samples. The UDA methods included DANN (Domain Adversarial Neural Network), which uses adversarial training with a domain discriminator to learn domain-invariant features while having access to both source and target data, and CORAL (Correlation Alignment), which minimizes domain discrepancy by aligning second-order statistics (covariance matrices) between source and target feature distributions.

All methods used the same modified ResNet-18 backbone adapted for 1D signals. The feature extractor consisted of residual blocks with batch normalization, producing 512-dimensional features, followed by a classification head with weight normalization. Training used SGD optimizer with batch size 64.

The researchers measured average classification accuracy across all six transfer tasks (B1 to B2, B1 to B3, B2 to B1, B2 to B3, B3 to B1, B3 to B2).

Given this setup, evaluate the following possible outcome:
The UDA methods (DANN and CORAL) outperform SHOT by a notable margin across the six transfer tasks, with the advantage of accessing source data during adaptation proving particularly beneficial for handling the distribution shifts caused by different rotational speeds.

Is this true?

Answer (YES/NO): NO